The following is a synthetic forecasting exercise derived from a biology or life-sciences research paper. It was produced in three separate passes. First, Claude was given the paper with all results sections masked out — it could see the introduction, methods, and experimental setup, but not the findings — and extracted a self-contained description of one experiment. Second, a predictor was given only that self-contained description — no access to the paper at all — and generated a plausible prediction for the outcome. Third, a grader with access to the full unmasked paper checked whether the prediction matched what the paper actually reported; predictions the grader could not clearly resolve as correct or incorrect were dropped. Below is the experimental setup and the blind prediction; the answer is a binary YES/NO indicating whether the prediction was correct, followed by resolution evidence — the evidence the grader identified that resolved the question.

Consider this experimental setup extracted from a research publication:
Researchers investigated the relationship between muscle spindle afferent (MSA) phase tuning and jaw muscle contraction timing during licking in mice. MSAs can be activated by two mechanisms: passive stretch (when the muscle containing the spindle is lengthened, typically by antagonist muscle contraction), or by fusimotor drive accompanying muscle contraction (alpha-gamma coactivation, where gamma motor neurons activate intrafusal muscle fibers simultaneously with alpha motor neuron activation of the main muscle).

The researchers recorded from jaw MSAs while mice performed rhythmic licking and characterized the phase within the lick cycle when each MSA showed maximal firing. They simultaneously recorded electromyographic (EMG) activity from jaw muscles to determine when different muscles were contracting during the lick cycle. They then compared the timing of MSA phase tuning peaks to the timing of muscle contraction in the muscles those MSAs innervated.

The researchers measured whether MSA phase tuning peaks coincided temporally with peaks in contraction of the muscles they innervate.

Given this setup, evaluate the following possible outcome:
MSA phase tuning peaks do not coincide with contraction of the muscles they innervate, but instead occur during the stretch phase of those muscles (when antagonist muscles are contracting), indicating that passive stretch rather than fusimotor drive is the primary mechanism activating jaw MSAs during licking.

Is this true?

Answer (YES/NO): NO